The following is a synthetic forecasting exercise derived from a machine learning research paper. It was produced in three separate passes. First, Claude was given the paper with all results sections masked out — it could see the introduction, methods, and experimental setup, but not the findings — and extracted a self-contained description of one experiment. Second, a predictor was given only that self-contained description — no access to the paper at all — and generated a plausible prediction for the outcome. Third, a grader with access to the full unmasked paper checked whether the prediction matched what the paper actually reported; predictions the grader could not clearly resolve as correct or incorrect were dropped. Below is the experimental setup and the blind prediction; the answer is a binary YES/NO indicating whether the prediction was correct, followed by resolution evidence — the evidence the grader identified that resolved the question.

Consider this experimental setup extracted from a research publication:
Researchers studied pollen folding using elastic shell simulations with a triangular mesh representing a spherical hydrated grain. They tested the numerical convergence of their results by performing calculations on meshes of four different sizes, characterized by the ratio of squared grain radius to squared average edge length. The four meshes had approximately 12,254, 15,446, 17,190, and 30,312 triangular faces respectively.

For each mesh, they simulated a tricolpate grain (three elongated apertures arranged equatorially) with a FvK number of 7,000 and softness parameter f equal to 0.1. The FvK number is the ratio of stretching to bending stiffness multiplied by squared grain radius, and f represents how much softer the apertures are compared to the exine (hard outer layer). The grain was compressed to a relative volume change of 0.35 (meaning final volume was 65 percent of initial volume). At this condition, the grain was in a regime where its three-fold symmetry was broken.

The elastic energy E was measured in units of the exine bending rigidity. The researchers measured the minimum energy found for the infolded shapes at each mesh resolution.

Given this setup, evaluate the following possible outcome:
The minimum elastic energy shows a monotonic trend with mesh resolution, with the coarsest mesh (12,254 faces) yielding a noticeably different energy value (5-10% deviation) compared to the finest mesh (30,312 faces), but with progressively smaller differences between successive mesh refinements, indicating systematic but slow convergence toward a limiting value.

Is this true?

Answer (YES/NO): NO